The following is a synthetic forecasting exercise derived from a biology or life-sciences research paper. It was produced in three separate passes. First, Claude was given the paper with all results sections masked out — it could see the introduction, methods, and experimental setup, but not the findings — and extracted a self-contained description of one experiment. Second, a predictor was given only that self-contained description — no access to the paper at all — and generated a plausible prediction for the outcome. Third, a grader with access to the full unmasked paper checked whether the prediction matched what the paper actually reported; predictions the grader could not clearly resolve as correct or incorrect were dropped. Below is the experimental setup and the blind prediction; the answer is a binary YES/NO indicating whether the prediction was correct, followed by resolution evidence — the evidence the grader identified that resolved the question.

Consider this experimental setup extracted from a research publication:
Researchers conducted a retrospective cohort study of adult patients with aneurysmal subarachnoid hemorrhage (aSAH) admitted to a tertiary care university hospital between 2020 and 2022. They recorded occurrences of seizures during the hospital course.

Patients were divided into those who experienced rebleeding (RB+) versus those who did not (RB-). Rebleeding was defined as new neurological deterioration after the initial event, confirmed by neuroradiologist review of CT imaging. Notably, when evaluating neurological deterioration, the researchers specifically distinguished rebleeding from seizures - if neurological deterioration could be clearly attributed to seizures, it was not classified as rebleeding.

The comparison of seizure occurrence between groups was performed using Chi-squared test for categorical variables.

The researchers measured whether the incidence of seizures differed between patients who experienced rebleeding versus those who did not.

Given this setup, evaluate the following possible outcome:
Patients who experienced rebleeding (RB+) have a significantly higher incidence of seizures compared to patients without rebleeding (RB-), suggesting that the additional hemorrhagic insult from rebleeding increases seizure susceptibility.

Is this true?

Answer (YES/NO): NO